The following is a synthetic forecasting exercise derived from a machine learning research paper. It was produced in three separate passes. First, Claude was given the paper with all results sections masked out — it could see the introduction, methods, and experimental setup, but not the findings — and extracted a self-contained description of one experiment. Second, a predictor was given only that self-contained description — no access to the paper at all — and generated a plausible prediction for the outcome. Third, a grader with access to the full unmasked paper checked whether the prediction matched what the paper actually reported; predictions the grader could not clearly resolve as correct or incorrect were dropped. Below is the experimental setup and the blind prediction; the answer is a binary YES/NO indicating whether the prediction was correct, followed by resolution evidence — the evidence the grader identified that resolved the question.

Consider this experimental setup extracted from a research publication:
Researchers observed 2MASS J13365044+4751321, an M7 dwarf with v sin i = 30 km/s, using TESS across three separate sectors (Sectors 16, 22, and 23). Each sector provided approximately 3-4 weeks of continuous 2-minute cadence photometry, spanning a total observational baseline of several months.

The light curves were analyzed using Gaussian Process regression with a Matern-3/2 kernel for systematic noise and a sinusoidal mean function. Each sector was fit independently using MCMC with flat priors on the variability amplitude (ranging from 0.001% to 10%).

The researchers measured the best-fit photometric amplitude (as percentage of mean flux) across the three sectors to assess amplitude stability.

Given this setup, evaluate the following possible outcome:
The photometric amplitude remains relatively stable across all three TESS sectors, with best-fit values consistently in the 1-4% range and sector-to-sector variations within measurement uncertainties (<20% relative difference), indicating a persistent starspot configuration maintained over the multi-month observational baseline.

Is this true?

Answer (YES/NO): NO